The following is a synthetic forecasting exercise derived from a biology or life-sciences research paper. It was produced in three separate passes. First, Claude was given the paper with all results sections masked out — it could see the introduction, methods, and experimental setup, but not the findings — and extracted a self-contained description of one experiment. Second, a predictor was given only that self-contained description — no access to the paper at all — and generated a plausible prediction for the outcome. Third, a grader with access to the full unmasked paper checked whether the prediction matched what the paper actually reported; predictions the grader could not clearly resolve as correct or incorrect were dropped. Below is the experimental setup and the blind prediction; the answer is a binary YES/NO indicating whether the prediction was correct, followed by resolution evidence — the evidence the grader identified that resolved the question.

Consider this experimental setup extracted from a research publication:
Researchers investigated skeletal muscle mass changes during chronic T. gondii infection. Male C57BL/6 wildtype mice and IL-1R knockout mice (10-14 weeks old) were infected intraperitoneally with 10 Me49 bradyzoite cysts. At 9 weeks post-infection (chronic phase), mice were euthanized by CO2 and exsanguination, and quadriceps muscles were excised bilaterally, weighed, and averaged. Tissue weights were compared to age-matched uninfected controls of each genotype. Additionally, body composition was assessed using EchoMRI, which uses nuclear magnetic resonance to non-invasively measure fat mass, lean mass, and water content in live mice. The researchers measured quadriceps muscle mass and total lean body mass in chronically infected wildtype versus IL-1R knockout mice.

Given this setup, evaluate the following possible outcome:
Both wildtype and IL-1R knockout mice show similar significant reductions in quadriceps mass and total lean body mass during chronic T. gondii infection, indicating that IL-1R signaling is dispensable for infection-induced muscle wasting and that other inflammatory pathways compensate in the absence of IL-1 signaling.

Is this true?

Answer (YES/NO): NO